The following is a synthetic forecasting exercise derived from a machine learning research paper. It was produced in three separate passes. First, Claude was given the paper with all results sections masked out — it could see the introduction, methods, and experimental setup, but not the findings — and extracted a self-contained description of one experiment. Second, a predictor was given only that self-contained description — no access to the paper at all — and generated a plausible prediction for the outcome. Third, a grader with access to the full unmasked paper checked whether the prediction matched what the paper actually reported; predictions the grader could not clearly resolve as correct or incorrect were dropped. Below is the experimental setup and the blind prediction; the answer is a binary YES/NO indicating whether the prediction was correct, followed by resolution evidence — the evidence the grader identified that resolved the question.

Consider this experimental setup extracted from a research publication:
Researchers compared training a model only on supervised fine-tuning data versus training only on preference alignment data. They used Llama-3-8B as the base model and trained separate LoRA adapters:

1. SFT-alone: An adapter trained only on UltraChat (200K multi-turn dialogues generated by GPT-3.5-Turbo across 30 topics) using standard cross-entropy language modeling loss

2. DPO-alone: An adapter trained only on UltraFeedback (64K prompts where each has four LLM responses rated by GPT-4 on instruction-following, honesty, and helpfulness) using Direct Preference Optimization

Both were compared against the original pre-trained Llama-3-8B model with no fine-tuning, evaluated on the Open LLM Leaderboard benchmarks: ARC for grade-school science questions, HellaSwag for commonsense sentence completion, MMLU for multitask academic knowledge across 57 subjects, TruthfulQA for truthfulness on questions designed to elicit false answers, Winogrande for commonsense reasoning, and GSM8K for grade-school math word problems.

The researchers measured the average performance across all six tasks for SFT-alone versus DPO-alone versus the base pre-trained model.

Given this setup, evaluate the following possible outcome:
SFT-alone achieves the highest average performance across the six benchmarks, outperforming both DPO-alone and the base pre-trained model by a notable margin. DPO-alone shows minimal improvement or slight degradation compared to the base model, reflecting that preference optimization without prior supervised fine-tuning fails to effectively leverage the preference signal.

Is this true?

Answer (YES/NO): NO